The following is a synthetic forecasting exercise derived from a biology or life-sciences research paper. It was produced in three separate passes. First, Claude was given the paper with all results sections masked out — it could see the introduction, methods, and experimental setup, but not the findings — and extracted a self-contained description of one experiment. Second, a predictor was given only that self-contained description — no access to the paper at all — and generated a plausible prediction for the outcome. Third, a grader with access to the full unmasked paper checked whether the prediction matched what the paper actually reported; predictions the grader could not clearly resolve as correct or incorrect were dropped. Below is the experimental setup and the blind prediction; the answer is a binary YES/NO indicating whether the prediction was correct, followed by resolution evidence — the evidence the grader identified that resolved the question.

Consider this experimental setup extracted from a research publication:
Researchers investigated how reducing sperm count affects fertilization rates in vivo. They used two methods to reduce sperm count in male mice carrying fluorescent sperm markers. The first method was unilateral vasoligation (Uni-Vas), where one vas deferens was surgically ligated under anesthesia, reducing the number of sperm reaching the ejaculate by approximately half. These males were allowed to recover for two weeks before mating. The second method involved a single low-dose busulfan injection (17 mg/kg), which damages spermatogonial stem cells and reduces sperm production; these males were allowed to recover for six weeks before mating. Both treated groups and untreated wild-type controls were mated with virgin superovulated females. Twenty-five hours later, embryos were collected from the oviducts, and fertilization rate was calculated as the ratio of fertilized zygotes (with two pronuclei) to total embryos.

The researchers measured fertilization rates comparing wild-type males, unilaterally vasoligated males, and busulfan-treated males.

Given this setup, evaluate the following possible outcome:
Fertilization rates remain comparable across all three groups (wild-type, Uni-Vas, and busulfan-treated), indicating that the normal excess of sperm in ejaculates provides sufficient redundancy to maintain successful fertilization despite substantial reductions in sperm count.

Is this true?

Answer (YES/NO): NO